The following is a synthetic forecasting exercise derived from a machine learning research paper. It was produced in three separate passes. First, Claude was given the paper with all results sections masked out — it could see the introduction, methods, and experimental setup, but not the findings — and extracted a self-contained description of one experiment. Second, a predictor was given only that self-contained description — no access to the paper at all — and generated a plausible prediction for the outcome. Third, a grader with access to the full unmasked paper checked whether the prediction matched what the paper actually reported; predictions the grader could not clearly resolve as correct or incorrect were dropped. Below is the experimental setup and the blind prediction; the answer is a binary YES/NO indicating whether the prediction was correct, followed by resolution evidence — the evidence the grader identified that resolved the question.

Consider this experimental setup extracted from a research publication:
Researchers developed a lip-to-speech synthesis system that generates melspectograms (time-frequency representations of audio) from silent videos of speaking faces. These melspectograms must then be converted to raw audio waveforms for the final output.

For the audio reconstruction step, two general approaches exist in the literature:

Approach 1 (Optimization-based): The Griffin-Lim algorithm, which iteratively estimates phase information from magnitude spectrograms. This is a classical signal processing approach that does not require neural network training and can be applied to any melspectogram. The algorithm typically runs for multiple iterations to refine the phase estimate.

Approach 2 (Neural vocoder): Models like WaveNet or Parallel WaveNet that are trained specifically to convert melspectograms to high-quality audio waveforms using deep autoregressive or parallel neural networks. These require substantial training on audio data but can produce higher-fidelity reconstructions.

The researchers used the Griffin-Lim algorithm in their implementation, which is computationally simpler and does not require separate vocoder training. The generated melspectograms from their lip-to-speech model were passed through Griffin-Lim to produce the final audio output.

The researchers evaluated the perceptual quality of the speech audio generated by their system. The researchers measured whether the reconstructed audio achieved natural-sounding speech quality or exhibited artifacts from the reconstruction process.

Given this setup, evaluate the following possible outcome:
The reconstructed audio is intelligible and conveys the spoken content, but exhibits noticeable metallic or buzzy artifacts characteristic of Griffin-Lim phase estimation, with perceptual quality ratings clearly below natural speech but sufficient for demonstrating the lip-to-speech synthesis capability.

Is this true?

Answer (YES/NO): NO